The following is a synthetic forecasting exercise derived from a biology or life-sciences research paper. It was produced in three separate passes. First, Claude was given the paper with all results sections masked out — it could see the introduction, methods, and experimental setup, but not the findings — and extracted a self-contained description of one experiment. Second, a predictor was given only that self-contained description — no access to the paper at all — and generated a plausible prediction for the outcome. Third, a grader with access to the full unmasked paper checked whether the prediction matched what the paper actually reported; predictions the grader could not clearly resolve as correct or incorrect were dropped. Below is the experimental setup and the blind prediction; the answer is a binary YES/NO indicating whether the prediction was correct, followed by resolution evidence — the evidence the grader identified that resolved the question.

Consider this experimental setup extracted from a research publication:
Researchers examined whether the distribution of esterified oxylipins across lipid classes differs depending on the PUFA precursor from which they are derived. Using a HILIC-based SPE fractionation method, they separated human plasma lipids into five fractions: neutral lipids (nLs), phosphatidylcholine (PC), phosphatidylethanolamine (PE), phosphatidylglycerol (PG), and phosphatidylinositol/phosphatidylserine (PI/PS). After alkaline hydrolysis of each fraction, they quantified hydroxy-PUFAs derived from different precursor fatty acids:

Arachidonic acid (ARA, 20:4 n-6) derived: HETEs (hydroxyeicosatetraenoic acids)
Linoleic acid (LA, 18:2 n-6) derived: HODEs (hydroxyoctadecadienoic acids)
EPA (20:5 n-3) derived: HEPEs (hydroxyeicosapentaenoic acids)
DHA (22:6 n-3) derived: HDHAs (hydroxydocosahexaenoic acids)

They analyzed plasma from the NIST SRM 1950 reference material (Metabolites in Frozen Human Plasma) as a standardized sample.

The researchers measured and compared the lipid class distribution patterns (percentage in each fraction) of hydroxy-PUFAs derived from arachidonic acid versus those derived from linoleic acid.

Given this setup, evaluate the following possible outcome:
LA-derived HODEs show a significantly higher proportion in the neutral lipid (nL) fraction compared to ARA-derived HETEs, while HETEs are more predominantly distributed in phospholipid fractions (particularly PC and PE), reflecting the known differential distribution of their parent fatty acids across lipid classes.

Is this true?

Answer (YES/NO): YES